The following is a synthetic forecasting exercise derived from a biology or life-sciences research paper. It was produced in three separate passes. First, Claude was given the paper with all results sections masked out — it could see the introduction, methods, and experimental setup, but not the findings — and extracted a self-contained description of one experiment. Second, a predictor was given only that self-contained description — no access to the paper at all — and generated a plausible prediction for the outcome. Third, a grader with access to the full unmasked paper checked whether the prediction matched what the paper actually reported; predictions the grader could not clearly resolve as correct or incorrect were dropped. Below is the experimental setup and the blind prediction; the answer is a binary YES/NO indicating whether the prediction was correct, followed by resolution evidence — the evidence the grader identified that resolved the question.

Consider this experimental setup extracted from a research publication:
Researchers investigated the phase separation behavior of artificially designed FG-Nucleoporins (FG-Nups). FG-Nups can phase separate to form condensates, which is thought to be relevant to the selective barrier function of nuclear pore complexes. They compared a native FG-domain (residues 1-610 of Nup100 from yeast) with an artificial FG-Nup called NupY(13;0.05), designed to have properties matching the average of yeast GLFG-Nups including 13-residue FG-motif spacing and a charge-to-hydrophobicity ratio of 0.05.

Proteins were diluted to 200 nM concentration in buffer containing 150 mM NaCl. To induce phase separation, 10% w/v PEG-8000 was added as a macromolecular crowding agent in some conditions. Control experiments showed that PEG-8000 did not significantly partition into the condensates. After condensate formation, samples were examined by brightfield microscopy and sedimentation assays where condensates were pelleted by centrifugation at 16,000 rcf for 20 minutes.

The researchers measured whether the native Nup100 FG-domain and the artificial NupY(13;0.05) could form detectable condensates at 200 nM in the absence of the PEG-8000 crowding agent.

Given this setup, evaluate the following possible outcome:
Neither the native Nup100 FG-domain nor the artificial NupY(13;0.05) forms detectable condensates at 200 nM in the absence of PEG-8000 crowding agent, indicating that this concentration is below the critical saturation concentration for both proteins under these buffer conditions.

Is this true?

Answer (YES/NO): NO